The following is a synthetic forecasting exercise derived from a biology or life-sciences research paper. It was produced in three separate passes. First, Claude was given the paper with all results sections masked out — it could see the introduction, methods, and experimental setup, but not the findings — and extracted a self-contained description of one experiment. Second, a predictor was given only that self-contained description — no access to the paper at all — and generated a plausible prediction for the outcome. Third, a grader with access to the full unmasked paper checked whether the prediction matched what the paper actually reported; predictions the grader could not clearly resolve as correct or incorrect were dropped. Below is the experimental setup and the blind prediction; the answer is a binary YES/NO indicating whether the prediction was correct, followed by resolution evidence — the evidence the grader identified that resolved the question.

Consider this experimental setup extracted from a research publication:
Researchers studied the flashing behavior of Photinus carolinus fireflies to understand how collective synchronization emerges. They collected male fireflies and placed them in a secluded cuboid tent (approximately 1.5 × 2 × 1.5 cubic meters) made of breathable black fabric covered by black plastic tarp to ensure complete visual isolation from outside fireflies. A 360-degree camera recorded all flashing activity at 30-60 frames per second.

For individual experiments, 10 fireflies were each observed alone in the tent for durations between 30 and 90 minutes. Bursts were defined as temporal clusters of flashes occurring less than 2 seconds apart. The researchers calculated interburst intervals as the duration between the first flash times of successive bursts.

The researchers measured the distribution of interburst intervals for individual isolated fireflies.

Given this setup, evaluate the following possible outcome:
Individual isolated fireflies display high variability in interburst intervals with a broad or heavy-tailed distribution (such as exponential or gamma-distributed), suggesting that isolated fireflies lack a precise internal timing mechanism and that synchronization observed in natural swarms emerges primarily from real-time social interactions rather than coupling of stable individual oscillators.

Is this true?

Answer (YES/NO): YES